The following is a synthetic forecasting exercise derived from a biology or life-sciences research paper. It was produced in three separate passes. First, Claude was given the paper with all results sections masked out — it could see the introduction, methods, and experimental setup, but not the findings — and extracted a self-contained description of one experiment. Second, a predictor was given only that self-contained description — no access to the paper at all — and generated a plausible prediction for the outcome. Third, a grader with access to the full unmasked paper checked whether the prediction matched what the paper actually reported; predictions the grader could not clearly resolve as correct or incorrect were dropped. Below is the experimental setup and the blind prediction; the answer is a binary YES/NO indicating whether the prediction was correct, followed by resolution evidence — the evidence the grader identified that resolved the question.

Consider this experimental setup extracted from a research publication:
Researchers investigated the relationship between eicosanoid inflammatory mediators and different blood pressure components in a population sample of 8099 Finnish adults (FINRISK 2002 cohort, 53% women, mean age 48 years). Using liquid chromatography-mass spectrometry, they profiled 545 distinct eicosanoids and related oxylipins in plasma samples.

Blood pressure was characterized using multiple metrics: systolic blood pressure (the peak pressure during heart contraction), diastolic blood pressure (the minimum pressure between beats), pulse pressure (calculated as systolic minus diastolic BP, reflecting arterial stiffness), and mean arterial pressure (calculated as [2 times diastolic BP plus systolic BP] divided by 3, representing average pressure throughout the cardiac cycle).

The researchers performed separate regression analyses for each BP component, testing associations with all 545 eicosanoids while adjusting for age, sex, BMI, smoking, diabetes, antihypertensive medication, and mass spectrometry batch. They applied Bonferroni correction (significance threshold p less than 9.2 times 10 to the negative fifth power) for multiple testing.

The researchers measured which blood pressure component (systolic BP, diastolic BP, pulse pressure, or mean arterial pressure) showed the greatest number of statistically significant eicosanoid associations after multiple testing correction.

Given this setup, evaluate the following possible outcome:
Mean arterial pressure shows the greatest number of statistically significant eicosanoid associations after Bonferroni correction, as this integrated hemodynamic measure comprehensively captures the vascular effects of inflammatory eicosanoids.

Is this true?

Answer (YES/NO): NO